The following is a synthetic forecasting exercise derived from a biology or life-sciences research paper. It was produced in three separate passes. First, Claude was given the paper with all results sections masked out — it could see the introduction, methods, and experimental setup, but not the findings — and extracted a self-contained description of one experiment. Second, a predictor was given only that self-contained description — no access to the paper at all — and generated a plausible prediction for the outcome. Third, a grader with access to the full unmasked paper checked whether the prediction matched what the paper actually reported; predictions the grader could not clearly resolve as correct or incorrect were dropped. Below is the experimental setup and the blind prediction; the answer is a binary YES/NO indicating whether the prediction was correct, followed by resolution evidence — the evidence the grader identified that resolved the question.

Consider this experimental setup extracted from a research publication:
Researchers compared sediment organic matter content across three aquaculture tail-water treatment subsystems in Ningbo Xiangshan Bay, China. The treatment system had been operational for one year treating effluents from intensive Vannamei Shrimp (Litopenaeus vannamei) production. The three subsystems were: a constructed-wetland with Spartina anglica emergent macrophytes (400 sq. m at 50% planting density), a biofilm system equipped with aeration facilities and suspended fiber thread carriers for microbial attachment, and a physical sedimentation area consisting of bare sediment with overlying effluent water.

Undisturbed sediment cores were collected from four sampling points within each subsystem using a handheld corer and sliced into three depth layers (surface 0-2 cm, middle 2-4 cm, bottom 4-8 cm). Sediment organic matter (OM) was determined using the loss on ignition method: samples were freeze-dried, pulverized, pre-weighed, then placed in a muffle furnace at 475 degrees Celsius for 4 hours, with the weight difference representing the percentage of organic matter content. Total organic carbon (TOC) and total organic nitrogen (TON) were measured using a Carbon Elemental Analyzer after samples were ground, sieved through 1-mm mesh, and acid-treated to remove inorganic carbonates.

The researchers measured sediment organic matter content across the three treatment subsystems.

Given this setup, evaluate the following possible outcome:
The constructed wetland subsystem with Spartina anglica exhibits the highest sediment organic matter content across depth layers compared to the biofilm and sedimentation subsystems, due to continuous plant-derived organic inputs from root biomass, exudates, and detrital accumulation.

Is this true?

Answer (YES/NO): NO